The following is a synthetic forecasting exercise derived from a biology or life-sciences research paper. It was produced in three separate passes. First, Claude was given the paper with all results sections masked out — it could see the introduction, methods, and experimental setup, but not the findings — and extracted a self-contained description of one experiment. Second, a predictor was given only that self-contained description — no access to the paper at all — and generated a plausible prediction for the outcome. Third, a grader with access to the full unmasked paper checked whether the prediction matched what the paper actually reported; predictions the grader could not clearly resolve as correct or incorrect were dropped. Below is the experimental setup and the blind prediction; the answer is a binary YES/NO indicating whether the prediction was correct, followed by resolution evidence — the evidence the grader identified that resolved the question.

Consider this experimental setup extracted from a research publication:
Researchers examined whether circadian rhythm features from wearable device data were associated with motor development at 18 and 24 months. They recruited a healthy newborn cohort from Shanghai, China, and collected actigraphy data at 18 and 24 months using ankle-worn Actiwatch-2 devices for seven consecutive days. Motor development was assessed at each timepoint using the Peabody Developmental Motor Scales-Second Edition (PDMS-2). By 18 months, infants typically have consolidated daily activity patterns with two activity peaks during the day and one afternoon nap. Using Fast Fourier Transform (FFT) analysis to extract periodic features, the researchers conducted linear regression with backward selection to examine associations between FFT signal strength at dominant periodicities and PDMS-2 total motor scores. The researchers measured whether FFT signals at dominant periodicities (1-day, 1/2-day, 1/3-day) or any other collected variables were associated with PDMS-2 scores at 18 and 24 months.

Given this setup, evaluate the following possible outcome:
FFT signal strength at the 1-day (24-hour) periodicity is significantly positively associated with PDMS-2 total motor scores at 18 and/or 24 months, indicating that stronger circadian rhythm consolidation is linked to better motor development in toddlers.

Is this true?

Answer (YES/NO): NO